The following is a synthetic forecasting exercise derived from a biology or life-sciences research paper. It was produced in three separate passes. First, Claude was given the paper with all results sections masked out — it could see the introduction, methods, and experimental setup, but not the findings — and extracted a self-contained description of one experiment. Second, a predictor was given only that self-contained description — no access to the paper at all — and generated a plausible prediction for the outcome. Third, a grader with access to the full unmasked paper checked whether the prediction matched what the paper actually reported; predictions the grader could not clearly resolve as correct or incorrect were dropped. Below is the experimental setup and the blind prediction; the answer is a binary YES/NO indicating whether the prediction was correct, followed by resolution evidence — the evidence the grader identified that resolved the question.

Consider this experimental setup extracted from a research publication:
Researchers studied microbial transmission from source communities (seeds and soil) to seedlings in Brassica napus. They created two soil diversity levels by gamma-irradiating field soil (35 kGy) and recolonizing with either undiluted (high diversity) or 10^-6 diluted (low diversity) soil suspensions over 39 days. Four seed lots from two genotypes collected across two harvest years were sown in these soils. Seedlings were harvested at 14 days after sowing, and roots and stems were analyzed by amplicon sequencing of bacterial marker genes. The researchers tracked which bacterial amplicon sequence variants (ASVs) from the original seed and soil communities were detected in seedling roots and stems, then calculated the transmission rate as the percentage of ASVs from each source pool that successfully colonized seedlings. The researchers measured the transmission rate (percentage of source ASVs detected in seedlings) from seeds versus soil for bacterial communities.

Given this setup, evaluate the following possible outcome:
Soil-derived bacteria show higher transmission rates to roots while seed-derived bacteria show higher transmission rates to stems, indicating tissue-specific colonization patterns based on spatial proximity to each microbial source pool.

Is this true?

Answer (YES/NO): NO